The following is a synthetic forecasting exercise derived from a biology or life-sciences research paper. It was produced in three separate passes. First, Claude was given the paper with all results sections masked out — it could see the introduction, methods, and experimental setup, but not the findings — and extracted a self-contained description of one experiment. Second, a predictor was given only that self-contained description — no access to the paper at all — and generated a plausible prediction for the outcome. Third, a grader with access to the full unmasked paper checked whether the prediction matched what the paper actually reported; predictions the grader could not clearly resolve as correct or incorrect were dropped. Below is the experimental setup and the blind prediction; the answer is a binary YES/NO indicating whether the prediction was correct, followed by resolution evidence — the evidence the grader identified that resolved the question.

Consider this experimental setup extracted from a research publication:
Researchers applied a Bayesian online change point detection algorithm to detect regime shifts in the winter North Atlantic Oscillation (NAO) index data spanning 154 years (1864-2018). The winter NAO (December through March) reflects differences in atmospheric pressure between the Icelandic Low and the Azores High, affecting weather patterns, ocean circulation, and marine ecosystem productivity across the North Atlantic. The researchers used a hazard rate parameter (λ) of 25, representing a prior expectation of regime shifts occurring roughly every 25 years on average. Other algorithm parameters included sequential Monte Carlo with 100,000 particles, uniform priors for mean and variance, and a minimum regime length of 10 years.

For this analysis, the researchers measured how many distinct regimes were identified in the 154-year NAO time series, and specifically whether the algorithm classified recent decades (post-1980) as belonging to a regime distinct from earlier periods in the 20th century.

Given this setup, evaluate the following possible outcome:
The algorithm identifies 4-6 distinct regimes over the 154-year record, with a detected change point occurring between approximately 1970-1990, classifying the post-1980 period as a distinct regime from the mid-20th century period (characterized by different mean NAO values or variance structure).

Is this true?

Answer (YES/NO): YES